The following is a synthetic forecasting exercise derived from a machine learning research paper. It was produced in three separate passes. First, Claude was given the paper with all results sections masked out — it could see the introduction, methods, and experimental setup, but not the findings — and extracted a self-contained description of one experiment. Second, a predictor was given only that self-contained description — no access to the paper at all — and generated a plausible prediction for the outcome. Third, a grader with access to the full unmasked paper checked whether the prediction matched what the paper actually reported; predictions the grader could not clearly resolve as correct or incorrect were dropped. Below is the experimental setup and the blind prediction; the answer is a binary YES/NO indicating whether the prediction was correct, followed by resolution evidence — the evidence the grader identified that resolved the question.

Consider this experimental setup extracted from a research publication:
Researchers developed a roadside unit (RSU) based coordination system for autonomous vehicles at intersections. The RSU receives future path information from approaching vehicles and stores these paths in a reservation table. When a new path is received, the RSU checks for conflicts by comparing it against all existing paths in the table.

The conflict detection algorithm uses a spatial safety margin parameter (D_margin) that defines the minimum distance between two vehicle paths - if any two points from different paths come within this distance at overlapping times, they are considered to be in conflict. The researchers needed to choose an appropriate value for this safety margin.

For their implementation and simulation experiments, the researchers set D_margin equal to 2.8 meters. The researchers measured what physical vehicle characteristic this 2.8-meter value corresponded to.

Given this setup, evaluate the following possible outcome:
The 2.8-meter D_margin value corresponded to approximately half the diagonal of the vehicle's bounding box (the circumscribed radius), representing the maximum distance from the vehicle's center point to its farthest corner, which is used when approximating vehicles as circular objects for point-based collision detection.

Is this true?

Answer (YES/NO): NO